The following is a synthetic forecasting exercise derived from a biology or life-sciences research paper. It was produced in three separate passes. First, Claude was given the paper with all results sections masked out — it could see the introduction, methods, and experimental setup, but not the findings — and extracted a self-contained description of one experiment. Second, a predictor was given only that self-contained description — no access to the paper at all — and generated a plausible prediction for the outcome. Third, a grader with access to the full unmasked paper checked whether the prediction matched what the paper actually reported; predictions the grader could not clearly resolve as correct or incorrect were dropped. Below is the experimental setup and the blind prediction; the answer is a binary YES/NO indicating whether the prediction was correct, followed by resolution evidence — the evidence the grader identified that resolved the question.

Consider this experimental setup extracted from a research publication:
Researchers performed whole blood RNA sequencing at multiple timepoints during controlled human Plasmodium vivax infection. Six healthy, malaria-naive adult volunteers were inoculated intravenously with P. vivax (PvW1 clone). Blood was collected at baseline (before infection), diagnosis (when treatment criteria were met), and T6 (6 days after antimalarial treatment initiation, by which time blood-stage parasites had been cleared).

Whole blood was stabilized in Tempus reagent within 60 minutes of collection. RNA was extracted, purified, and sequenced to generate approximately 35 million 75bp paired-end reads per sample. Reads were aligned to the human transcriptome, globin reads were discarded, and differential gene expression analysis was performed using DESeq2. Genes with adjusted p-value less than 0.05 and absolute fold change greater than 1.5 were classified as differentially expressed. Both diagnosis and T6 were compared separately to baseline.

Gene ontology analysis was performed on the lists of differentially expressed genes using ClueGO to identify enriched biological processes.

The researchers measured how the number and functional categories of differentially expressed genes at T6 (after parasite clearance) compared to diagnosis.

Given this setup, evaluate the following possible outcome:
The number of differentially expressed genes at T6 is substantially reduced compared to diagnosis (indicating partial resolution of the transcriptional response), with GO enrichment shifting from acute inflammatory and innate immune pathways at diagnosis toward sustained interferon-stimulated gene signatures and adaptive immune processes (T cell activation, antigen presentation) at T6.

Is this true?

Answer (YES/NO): NO